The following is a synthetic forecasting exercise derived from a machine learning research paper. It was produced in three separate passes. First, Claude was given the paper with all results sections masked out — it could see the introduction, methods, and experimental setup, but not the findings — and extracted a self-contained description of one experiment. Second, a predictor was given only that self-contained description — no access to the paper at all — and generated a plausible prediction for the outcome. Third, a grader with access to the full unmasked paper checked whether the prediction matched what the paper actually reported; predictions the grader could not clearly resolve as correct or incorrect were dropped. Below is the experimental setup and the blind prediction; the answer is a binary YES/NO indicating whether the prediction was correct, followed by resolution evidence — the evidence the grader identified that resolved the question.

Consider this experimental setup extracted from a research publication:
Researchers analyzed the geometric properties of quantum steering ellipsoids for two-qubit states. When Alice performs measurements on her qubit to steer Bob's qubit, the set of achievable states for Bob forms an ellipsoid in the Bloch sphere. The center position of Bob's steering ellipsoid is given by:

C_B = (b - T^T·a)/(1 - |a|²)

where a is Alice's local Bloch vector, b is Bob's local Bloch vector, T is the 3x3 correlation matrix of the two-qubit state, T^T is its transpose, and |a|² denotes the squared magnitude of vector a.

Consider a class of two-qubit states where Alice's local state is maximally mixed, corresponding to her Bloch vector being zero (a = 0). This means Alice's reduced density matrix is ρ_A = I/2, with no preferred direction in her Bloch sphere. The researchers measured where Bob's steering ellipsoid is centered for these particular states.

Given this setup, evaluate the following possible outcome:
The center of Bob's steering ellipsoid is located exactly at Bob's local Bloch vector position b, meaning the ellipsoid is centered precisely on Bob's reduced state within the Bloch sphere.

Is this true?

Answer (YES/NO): YES